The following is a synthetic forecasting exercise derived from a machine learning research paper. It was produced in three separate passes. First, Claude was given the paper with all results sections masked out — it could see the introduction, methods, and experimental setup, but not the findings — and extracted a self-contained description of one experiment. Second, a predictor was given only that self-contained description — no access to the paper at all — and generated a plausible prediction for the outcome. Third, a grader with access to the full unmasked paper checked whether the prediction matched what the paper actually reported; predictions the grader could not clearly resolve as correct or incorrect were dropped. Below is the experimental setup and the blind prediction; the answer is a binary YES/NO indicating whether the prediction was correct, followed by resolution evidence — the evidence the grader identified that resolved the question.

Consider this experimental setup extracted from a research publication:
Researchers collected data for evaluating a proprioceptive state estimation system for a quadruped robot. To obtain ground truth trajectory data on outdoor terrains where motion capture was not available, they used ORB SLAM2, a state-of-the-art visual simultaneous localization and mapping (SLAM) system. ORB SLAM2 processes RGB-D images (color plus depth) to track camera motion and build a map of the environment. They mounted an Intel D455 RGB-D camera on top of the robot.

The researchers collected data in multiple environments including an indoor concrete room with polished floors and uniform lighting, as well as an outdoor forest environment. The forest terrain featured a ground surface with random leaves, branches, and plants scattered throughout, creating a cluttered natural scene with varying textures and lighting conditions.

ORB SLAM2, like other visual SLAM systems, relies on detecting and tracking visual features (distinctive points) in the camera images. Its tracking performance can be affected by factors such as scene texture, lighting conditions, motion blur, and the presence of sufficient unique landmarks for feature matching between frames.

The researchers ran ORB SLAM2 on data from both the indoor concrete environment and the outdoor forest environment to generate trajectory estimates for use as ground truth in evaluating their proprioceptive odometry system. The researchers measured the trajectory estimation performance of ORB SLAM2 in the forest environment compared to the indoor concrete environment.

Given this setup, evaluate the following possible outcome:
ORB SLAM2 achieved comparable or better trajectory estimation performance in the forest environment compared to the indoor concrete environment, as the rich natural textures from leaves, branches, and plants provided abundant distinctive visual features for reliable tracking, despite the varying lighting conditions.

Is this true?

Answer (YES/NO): NO